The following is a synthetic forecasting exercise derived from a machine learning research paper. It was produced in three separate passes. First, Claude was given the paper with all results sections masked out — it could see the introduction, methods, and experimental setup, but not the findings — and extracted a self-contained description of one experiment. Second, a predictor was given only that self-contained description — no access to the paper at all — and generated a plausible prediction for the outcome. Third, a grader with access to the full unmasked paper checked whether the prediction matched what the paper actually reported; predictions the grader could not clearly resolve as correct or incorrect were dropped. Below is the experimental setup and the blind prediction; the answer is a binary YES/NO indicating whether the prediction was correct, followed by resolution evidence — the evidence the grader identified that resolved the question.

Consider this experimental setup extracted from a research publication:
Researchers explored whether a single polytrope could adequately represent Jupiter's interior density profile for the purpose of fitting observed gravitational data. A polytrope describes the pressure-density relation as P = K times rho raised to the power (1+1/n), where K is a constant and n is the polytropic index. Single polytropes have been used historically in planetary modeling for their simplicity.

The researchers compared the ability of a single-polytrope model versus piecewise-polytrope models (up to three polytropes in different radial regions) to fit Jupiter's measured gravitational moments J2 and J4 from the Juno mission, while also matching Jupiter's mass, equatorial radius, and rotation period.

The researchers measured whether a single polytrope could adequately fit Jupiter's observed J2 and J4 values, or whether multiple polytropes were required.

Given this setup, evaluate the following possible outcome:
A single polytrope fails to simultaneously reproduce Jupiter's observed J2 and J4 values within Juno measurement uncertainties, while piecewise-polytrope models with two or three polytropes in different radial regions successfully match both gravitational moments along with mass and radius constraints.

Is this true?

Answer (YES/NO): YES